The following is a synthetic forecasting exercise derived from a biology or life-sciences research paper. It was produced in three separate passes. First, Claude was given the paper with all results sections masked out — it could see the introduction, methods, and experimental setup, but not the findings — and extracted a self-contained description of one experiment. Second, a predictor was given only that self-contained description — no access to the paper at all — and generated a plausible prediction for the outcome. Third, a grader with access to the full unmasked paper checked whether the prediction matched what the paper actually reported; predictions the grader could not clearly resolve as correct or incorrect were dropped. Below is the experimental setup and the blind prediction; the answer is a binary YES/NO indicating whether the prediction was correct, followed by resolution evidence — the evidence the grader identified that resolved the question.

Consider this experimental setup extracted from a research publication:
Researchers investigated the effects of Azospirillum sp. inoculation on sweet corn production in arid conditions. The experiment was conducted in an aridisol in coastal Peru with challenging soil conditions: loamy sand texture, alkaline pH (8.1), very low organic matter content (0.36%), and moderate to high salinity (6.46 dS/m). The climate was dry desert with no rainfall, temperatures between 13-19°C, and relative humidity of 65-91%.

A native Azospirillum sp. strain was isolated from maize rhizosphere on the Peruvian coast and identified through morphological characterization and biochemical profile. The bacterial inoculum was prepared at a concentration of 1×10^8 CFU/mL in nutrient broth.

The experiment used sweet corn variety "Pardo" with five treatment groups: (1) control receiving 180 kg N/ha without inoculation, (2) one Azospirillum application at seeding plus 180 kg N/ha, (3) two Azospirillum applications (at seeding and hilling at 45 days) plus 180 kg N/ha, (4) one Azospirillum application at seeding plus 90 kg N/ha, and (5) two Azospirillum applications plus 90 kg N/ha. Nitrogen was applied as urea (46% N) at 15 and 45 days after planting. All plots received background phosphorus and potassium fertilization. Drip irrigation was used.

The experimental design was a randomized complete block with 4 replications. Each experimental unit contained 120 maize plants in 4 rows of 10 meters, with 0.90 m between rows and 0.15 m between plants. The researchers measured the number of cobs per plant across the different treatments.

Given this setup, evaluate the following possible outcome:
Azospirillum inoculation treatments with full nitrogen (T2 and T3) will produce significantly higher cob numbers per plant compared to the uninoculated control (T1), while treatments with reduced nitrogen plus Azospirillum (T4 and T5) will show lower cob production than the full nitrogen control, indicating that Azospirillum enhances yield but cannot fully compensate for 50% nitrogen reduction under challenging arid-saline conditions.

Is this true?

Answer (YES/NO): NO